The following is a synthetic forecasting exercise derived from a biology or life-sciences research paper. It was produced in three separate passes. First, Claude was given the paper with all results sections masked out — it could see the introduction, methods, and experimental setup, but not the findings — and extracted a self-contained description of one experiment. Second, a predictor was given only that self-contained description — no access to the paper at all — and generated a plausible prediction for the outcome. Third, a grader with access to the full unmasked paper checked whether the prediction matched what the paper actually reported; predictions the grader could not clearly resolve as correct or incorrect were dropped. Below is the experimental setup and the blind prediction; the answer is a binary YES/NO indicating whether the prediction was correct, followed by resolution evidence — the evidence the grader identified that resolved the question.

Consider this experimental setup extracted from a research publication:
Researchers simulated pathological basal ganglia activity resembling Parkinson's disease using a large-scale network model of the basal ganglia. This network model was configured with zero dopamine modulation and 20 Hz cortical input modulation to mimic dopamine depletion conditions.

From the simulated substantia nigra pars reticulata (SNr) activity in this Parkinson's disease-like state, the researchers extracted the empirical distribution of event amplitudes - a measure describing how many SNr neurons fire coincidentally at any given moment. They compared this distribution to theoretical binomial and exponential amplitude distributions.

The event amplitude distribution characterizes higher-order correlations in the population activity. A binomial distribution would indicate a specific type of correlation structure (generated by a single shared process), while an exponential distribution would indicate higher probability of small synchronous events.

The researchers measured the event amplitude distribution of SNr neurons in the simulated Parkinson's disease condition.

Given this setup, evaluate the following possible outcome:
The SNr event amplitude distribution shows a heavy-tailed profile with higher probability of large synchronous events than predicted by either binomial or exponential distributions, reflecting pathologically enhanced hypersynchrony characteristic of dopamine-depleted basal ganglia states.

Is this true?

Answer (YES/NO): NO